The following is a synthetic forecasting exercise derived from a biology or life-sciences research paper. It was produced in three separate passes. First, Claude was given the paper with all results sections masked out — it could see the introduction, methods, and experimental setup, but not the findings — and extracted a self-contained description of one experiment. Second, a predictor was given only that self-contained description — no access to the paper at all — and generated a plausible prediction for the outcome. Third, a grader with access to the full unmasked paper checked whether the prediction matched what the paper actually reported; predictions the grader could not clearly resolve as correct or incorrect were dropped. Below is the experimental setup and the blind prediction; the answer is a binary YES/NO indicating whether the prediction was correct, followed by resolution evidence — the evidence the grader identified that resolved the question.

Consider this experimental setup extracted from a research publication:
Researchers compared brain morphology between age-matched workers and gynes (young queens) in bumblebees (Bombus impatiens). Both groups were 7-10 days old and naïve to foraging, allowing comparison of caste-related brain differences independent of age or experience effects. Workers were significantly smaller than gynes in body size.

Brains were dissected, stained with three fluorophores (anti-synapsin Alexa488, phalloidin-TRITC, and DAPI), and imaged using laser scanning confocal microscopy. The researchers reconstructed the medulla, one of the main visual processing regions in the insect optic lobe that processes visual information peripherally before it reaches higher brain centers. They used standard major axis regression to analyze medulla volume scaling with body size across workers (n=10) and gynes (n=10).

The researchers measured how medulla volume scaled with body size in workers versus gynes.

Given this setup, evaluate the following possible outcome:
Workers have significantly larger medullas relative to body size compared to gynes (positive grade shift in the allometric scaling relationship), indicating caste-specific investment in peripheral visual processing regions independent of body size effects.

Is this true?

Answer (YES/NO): NO